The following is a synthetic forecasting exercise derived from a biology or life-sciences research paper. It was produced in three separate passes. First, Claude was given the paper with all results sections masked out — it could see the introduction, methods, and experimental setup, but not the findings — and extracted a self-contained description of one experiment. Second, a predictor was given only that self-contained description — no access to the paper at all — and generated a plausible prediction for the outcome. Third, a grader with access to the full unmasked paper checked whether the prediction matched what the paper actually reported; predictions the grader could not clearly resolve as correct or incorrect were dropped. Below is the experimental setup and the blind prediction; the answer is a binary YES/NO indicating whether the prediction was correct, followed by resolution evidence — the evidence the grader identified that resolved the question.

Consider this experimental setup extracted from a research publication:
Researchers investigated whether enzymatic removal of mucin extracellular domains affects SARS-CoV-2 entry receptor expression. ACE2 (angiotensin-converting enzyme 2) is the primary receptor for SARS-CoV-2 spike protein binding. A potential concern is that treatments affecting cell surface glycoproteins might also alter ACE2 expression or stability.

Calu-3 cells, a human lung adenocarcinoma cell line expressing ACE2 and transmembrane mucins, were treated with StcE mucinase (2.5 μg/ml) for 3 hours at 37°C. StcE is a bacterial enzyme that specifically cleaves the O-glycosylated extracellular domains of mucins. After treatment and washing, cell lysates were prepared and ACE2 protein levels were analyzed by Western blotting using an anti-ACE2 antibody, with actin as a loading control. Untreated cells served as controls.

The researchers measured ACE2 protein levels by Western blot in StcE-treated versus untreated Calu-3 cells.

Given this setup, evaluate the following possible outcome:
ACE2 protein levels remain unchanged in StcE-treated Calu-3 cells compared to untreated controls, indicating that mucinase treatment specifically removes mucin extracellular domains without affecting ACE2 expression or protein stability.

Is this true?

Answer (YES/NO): YES